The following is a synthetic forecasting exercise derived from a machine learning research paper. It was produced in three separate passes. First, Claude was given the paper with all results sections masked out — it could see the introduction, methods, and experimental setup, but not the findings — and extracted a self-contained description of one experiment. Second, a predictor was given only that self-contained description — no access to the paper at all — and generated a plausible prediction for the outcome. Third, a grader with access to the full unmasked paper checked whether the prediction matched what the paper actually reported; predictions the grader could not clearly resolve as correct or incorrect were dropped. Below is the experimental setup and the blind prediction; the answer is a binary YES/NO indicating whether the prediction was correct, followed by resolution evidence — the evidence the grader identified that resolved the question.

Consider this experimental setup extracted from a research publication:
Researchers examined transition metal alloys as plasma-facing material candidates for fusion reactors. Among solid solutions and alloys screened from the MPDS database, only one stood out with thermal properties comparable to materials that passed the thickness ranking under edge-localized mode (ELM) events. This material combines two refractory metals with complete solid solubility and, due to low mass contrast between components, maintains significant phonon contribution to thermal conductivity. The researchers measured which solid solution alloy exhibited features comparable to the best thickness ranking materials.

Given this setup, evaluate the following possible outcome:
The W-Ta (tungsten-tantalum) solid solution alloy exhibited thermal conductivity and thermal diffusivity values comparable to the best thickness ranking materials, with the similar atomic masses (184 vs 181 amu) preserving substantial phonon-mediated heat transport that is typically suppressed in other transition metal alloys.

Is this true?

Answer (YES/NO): NO